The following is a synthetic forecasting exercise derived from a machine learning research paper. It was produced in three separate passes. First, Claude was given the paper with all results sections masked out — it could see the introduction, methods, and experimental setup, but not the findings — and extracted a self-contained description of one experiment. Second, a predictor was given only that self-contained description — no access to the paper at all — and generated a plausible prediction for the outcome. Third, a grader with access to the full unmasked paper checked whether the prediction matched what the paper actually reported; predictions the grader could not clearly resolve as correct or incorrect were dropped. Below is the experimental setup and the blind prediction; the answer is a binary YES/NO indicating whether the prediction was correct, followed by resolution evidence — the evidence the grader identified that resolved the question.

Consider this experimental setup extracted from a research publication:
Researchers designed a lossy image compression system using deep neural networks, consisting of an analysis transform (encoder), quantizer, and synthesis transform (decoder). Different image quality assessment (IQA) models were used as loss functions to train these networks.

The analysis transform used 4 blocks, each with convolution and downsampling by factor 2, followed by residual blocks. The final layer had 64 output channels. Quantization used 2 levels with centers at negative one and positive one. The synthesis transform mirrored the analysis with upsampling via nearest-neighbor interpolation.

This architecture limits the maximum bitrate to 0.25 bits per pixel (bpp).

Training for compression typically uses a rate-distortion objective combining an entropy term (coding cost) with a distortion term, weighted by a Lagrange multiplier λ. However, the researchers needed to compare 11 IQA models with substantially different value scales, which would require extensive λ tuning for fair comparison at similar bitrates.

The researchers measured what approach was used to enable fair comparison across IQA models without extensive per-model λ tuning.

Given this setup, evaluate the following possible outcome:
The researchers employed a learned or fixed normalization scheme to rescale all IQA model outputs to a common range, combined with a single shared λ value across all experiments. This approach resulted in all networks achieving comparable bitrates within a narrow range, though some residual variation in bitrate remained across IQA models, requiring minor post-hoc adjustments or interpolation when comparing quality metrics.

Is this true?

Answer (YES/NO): NO